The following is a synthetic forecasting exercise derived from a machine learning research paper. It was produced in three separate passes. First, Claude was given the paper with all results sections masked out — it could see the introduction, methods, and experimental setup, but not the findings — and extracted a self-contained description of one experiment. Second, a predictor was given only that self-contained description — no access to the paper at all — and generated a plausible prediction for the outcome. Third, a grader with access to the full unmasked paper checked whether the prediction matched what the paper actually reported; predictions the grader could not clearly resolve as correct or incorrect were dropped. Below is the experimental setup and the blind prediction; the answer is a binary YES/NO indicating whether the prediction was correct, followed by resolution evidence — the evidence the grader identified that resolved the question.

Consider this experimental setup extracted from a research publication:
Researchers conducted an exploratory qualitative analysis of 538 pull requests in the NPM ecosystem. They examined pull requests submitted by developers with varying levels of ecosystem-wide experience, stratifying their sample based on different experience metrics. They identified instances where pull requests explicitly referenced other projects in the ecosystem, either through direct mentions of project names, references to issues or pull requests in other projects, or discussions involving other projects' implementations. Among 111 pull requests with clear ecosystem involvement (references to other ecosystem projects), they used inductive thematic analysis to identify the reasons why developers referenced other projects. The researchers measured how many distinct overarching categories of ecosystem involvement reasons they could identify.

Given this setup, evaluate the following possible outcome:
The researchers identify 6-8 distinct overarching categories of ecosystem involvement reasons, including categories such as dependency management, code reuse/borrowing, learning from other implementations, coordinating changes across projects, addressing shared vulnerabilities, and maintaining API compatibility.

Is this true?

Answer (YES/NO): NO